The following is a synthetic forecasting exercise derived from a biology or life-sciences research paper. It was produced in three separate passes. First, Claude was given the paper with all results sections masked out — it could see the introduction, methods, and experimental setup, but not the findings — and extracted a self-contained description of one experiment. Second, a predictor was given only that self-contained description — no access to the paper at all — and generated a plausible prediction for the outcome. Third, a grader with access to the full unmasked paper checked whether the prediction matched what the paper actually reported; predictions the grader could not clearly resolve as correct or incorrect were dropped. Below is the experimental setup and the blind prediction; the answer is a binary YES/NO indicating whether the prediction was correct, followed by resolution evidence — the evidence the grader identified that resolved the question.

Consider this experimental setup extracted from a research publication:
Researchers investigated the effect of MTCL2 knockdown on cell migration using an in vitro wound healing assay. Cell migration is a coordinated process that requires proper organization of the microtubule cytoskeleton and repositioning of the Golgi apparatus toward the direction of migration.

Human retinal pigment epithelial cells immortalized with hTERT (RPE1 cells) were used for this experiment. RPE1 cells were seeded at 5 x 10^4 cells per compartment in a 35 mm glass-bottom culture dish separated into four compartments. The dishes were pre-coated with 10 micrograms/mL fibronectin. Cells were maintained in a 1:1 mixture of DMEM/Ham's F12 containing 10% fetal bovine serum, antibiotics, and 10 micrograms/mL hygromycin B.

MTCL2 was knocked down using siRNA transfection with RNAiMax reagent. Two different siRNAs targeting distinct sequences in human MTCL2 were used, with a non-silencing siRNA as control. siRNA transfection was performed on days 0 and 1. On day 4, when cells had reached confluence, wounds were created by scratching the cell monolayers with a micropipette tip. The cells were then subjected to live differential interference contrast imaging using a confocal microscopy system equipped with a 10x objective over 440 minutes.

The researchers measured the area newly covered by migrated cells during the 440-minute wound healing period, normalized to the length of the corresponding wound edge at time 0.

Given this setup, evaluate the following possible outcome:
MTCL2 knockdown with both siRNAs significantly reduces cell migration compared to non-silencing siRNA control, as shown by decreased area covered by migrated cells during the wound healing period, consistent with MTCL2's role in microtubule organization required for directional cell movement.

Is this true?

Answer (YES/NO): YES